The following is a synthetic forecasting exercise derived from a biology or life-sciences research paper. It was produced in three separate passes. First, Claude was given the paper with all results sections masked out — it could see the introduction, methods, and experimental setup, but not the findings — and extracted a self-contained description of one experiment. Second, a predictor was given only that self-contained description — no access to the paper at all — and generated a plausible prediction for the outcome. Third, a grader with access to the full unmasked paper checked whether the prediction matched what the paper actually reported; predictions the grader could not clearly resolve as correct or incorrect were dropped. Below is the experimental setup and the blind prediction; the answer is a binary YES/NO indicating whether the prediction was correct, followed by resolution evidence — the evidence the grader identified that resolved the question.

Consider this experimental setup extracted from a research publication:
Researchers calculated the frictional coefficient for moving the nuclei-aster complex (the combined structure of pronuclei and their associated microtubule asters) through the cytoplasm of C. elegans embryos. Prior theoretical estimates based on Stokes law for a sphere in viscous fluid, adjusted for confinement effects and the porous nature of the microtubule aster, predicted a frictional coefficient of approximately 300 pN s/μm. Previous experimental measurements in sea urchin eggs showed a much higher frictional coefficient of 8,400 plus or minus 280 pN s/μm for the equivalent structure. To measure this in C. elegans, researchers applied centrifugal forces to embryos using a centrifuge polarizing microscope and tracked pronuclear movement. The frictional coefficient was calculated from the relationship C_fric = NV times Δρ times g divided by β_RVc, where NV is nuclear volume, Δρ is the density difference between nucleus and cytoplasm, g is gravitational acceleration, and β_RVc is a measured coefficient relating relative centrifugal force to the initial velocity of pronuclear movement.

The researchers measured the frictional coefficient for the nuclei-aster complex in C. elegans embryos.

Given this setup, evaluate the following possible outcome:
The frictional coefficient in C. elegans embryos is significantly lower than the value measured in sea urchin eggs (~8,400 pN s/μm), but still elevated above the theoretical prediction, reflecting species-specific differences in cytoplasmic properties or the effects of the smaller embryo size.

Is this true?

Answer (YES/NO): YES